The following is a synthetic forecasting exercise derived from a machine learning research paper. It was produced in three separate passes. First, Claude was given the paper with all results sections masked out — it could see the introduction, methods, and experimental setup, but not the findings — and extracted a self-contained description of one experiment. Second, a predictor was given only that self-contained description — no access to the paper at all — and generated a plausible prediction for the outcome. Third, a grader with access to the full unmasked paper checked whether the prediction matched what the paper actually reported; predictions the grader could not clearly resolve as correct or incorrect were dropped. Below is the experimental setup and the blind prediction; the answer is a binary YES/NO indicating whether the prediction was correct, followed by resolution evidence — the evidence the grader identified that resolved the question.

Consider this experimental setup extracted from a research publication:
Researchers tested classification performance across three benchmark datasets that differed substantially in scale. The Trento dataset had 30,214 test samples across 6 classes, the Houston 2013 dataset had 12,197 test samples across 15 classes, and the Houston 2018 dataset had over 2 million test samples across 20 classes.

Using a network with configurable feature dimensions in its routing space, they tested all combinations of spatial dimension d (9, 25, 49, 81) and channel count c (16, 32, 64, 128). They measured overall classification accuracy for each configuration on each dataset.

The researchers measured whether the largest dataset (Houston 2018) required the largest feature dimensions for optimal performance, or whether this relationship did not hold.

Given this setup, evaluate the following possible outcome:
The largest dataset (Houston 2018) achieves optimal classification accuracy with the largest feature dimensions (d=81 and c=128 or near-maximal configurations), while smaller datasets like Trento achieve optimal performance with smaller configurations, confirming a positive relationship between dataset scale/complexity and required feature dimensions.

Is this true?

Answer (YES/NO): NO